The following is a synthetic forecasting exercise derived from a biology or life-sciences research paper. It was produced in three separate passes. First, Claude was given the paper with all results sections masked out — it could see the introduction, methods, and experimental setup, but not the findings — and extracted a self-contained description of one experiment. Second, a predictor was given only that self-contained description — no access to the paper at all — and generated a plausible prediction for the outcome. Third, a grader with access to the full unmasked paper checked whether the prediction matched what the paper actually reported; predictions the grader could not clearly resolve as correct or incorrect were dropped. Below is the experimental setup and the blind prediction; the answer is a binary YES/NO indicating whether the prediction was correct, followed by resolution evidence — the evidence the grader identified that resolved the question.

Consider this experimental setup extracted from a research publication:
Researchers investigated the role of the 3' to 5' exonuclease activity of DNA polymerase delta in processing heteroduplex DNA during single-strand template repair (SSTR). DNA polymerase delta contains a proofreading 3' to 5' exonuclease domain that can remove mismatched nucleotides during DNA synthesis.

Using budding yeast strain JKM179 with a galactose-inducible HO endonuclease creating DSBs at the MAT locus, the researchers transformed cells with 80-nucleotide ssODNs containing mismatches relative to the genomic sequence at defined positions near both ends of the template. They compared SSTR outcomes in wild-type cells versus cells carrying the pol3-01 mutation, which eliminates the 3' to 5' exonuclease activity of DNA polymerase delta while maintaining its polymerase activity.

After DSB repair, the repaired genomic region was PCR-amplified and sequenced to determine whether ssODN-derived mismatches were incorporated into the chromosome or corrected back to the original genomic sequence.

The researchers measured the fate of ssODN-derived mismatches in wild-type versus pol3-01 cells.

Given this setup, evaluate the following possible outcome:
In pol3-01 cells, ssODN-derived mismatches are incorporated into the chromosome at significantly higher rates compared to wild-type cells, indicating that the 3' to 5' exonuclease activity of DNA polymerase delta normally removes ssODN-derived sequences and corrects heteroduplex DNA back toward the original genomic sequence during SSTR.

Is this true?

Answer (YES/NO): NO